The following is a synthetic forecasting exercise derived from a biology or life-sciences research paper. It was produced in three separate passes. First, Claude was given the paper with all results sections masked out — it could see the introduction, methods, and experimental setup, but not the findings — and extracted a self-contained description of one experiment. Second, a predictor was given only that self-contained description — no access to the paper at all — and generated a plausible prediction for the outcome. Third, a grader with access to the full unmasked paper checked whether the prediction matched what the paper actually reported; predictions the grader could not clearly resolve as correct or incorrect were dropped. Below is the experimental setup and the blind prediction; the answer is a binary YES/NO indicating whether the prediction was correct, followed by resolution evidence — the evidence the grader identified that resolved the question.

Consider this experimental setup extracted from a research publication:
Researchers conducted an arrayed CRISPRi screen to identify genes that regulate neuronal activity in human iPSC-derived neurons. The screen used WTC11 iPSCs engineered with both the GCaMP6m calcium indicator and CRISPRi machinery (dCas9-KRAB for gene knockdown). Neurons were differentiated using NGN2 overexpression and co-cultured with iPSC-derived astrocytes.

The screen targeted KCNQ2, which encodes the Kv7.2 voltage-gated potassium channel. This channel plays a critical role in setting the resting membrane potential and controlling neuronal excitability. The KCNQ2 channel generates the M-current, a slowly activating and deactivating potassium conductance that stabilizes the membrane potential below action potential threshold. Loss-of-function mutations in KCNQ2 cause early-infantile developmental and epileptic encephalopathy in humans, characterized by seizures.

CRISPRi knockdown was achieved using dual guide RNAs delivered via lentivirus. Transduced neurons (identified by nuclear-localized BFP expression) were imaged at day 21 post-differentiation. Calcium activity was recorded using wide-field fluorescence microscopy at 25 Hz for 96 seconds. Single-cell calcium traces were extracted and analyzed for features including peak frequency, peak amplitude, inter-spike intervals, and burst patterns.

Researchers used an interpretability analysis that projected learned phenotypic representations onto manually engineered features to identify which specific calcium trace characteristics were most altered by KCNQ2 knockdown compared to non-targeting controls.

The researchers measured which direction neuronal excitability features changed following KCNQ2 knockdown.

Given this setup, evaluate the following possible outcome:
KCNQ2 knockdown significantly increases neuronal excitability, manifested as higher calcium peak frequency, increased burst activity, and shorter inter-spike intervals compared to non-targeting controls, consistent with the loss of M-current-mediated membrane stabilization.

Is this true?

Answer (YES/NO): NO